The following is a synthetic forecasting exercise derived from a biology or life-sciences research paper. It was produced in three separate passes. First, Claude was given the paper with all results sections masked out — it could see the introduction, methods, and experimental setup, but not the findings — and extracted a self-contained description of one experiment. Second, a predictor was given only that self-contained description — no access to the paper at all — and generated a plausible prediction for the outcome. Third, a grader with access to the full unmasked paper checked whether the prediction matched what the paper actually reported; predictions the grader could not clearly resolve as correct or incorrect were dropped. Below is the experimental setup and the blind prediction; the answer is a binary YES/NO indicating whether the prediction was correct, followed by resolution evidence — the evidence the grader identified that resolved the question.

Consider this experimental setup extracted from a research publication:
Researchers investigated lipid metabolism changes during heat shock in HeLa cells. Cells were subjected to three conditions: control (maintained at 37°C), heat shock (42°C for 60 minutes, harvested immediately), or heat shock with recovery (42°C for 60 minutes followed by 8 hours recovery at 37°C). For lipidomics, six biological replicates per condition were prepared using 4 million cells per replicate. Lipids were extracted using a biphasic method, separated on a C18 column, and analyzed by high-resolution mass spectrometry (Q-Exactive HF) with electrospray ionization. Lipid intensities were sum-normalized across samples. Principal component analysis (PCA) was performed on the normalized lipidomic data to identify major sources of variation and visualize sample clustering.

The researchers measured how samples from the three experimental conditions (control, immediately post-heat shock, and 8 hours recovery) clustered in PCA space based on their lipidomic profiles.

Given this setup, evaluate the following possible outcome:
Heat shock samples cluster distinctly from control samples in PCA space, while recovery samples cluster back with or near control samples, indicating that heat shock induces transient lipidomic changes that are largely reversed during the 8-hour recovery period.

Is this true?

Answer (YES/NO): NO